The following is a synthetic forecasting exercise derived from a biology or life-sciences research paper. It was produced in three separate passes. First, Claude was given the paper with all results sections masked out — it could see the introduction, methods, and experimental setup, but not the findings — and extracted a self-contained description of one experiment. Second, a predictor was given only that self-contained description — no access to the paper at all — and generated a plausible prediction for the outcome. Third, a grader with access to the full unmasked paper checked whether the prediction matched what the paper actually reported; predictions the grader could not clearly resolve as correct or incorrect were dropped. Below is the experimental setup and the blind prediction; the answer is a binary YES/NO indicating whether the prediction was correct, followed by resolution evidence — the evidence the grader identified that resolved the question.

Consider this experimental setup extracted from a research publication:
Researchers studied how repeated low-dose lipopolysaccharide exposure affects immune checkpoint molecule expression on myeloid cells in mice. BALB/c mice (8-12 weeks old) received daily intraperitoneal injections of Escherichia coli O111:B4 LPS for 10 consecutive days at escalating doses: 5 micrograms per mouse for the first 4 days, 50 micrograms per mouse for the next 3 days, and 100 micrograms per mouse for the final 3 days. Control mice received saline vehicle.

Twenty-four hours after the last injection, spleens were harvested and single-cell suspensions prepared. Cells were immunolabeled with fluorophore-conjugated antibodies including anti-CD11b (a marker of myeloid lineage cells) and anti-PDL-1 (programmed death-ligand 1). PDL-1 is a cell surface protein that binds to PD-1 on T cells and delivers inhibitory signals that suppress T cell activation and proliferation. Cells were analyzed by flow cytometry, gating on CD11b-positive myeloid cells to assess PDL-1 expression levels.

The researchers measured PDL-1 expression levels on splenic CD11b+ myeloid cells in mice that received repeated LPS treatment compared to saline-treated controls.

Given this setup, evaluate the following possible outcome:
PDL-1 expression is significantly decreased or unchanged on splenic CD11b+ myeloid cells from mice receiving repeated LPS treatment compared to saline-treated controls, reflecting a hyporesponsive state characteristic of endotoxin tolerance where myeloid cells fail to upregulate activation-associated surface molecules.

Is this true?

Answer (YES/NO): NO